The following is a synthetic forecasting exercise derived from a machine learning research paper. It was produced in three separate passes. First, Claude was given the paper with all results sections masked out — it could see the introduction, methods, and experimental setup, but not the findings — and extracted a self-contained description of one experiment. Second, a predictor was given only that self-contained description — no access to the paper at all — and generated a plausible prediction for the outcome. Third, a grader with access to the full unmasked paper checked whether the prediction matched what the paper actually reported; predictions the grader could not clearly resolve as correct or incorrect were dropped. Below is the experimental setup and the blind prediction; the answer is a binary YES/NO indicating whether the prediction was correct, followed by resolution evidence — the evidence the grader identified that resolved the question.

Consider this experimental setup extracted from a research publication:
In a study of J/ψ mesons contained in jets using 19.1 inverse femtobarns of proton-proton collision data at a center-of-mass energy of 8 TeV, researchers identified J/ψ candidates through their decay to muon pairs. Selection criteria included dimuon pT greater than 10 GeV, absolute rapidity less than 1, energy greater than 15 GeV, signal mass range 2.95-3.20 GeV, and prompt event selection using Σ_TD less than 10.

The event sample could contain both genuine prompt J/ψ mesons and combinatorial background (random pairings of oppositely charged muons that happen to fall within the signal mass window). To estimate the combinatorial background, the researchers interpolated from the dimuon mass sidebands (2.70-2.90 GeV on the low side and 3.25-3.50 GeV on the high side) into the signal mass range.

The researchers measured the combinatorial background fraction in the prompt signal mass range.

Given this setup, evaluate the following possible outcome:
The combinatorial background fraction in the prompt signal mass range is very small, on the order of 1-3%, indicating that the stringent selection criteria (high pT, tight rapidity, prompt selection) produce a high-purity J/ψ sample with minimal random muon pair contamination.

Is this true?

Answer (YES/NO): YES